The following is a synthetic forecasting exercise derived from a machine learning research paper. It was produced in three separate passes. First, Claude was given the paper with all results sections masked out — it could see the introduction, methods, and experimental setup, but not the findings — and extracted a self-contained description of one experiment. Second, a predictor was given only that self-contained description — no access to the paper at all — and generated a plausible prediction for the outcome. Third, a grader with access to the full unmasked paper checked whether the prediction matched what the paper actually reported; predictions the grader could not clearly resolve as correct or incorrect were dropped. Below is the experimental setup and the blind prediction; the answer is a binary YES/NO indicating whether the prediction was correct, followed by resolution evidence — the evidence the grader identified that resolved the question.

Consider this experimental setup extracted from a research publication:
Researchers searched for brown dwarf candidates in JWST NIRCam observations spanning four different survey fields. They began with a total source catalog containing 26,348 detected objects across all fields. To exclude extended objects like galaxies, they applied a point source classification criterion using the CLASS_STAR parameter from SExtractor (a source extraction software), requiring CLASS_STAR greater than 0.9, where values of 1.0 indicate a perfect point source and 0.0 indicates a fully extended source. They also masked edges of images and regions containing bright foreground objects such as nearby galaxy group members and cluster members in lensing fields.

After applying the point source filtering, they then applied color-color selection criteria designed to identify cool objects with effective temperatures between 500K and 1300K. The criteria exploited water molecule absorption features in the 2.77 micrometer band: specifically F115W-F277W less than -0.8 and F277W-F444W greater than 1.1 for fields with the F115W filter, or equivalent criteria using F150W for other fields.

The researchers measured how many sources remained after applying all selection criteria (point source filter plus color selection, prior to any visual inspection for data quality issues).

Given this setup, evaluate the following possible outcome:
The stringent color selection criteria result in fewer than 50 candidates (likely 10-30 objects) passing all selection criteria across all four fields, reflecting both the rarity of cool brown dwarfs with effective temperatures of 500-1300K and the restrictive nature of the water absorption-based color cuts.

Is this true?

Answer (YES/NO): YES